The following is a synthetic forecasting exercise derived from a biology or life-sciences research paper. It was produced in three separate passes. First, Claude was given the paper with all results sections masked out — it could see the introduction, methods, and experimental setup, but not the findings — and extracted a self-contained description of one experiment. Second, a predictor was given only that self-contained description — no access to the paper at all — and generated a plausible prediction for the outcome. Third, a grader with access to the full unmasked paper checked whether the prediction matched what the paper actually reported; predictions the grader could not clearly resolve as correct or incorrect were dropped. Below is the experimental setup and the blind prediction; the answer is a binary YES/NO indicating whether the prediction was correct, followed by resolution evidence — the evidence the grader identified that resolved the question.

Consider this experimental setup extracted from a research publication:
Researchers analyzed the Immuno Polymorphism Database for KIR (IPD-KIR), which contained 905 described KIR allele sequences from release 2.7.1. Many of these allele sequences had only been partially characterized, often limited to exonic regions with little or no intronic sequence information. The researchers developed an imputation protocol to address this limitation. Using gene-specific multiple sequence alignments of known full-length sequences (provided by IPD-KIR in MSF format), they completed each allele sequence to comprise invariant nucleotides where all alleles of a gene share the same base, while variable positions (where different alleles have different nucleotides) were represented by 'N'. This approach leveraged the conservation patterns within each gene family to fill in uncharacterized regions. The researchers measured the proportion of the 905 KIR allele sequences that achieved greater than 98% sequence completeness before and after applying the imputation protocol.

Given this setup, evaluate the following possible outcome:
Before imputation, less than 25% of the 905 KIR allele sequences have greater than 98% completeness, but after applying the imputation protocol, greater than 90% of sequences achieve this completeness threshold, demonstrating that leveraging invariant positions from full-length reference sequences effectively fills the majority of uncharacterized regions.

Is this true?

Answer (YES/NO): NO